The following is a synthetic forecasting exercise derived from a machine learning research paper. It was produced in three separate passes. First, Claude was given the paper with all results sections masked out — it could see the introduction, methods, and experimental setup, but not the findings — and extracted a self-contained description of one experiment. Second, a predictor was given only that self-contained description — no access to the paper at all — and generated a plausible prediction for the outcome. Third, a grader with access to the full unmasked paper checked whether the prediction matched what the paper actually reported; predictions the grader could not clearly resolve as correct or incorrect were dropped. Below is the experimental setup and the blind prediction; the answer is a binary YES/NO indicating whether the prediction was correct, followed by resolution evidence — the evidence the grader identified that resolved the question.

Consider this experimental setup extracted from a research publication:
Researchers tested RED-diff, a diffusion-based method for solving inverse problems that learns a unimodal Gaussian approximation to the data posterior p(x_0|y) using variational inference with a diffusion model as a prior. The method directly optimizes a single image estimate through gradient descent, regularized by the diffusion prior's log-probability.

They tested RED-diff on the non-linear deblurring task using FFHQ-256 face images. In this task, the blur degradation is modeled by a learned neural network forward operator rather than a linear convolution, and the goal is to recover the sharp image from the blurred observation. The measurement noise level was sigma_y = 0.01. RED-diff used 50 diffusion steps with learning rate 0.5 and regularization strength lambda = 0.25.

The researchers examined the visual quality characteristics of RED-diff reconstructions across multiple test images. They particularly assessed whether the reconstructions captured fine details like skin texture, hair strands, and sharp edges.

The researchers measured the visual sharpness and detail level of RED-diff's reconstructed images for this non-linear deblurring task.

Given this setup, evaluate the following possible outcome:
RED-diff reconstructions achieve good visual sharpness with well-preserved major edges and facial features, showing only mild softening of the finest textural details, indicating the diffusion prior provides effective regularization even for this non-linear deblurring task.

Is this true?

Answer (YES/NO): NO